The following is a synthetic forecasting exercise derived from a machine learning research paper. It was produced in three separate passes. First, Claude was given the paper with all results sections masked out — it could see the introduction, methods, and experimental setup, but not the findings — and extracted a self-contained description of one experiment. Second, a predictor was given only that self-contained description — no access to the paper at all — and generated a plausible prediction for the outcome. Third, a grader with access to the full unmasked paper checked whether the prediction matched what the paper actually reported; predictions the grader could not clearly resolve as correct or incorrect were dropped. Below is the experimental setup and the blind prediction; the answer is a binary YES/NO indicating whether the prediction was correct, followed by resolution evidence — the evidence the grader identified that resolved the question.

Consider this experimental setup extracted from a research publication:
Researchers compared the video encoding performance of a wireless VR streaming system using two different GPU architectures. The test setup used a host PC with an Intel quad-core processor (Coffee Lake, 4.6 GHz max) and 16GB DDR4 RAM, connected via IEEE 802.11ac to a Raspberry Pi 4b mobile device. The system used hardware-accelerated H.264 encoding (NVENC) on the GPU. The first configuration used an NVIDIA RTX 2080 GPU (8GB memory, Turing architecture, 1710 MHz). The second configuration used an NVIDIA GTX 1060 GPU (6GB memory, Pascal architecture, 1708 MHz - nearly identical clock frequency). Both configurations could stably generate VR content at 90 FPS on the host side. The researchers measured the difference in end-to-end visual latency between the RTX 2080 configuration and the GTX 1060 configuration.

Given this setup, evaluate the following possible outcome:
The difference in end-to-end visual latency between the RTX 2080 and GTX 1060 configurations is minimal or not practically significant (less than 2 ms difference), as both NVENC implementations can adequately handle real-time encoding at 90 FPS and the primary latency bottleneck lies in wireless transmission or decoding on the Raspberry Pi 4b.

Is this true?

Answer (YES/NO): NO